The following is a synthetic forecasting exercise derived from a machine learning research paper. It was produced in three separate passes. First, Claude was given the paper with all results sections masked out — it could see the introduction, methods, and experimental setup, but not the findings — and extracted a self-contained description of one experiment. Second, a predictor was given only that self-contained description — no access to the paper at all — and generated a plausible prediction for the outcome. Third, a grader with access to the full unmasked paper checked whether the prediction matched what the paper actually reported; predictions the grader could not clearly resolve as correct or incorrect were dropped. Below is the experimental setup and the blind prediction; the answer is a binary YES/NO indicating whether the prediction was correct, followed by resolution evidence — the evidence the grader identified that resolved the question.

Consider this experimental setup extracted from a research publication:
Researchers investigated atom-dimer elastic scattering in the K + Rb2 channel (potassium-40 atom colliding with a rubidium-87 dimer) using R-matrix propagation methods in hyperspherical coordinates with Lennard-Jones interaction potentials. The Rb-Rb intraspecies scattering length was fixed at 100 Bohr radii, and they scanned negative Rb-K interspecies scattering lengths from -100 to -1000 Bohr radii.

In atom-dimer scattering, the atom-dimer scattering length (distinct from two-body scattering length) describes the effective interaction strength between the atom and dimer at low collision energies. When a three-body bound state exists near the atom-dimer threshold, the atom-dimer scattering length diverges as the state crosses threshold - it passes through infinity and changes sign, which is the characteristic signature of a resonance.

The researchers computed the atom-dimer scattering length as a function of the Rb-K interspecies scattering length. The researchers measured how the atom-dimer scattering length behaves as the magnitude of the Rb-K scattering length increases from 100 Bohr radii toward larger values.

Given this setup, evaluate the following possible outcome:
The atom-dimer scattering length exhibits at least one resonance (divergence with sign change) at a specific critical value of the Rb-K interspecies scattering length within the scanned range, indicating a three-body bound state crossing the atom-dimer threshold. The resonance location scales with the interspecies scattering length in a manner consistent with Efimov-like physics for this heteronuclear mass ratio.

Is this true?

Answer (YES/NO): NO